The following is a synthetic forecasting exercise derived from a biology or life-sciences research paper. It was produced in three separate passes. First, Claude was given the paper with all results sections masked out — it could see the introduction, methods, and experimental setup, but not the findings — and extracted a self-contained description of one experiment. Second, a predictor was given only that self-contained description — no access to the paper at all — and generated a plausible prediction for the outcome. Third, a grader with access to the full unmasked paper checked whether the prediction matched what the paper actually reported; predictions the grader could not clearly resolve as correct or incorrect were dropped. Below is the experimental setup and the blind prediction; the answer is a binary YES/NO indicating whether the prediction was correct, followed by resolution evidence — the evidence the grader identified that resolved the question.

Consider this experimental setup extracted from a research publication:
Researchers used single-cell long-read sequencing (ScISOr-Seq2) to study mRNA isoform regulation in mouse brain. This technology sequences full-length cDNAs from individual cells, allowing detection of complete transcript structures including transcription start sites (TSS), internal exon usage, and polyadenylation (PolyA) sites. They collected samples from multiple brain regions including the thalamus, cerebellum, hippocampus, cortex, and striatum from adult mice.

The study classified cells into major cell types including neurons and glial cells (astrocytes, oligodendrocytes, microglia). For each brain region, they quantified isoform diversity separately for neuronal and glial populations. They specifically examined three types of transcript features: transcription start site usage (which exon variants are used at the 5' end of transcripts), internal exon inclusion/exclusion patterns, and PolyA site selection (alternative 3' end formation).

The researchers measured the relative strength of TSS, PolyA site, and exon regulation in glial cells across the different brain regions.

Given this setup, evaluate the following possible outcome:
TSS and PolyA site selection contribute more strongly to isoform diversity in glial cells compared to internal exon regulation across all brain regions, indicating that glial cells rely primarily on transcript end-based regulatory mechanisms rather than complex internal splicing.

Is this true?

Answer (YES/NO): NO